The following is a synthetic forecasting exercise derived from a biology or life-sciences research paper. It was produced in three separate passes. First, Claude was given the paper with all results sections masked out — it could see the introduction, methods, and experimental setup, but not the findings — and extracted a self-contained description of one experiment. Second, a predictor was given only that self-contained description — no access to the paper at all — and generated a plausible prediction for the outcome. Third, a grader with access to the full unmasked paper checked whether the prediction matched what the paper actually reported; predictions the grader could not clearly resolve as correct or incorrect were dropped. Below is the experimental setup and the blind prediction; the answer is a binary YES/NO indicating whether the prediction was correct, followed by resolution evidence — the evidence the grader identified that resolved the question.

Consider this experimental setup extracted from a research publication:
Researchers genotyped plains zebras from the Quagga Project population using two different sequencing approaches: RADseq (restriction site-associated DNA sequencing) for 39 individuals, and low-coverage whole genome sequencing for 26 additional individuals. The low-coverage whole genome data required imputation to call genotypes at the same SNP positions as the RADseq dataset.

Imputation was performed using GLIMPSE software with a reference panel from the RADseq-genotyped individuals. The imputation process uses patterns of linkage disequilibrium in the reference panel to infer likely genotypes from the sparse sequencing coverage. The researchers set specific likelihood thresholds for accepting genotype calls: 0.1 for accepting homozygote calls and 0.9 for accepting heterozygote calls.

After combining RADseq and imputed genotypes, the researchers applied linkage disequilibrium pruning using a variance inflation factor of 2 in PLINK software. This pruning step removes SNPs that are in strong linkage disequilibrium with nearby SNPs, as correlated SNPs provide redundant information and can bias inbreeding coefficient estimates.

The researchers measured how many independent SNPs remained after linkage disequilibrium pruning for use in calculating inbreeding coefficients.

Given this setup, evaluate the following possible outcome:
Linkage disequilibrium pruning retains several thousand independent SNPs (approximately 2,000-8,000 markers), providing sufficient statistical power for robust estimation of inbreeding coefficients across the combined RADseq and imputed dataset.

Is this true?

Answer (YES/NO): NO